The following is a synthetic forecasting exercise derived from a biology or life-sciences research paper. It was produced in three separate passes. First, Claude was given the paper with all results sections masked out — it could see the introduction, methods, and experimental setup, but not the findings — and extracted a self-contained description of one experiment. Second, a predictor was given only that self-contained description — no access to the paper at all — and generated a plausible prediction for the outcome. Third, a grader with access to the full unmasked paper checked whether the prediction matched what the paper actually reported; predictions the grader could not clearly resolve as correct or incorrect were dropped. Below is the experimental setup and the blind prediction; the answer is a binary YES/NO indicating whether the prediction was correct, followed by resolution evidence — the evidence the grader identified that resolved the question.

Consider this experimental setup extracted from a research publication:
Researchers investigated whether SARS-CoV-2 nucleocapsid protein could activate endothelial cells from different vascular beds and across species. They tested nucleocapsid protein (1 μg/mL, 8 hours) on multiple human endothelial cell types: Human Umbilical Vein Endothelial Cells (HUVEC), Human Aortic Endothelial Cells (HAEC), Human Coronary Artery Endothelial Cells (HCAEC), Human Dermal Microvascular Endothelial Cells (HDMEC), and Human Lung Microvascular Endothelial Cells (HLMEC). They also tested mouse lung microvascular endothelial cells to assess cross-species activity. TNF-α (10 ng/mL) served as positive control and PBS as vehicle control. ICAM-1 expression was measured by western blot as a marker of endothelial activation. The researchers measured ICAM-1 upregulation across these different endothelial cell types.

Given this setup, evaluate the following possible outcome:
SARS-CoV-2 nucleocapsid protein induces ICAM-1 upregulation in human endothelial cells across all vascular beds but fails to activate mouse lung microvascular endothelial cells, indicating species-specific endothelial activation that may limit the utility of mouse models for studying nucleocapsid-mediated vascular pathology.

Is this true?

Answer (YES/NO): YES